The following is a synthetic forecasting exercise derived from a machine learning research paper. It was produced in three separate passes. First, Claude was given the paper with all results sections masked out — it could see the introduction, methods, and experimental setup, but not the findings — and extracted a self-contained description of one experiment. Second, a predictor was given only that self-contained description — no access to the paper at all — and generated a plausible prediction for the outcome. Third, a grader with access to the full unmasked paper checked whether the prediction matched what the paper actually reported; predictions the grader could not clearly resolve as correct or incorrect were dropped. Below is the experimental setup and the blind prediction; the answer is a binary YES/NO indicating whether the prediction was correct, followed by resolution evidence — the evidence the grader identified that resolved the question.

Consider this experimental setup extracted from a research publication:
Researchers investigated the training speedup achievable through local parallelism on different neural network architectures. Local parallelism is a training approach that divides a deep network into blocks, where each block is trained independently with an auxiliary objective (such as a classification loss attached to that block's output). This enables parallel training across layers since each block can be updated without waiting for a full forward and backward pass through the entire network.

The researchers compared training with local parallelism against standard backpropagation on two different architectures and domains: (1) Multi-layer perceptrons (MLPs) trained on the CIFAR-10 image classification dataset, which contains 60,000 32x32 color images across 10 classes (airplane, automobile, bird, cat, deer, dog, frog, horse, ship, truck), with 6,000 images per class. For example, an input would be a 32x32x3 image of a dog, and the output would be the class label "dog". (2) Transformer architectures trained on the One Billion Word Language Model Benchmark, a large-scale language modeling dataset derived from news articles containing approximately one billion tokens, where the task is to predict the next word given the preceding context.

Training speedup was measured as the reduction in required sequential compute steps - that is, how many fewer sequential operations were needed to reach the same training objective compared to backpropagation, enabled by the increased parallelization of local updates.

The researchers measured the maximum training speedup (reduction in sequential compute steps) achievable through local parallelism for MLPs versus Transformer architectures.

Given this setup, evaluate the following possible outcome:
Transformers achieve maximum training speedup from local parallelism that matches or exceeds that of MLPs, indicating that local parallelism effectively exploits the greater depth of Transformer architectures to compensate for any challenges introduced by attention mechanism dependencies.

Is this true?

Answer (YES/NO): NO